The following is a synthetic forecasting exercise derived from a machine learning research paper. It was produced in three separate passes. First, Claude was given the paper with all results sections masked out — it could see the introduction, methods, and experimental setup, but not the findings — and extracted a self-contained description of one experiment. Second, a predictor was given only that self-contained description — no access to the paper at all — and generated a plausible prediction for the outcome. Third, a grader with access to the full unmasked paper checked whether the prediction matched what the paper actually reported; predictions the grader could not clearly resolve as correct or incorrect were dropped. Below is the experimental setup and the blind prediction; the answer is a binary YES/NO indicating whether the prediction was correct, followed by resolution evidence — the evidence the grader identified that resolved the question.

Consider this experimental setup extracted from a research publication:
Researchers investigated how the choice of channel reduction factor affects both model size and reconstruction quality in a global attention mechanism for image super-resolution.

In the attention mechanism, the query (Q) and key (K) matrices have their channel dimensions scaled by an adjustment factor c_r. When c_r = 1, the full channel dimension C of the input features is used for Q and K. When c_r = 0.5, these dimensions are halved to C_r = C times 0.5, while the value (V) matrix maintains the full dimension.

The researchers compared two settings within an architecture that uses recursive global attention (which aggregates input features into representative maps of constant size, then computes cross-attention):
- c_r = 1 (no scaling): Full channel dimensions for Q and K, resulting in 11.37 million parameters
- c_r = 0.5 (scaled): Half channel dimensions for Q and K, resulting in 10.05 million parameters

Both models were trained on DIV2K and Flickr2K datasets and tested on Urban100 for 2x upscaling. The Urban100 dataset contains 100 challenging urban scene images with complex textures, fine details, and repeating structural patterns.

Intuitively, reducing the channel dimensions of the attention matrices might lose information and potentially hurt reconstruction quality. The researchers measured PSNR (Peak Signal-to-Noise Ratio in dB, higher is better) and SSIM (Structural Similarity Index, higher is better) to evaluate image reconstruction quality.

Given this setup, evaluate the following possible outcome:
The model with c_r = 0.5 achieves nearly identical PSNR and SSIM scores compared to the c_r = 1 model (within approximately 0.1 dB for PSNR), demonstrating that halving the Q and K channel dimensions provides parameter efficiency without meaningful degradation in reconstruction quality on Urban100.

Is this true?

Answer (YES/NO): NO